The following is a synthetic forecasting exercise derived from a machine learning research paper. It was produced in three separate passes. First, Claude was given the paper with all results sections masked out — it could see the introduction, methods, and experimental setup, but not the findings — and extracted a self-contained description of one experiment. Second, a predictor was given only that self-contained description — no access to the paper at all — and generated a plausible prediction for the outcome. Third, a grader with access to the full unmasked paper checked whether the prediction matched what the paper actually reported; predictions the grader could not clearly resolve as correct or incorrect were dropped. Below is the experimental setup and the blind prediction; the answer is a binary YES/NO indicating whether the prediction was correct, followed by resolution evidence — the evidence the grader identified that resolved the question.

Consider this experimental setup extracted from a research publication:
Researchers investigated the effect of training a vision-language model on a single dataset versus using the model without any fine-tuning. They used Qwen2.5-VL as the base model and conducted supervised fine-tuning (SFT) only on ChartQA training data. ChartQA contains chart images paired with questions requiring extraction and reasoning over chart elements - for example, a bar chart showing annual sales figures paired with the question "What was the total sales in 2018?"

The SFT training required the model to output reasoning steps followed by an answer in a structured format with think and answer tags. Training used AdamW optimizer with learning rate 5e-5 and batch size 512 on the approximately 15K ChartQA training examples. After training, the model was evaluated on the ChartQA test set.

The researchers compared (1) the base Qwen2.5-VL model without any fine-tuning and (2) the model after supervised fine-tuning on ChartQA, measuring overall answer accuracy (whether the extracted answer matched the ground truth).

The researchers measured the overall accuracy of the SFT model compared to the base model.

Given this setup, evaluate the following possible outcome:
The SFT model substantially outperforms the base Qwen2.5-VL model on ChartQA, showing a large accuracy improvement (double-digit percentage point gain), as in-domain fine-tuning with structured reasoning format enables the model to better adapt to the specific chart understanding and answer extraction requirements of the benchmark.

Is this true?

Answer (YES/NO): NO